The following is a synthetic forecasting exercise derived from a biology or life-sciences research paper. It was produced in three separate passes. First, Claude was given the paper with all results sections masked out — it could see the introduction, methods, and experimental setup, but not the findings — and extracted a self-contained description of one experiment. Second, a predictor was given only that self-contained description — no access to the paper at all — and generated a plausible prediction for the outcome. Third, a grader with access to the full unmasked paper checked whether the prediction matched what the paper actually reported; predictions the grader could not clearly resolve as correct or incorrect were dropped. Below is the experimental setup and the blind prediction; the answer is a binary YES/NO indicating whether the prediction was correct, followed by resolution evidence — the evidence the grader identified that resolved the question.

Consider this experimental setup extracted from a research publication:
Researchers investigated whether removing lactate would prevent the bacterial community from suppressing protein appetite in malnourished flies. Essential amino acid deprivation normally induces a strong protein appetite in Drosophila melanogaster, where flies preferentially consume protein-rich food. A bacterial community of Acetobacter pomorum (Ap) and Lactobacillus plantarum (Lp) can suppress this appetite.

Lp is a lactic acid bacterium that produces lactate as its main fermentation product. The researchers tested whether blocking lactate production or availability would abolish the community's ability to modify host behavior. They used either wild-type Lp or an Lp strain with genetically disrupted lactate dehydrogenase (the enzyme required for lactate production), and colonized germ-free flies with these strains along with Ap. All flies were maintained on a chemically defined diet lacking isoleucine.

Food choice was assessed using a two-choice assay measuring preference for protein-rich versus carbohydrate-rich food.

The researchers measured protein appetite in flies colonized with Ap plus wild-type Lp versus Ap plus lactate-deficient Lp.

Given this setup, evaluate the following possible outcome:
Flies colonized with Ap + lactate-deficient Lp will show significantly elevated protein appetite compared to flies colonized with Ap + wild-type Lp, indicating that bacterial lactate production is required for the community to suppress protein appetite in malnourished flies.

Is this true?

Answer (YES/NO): YES